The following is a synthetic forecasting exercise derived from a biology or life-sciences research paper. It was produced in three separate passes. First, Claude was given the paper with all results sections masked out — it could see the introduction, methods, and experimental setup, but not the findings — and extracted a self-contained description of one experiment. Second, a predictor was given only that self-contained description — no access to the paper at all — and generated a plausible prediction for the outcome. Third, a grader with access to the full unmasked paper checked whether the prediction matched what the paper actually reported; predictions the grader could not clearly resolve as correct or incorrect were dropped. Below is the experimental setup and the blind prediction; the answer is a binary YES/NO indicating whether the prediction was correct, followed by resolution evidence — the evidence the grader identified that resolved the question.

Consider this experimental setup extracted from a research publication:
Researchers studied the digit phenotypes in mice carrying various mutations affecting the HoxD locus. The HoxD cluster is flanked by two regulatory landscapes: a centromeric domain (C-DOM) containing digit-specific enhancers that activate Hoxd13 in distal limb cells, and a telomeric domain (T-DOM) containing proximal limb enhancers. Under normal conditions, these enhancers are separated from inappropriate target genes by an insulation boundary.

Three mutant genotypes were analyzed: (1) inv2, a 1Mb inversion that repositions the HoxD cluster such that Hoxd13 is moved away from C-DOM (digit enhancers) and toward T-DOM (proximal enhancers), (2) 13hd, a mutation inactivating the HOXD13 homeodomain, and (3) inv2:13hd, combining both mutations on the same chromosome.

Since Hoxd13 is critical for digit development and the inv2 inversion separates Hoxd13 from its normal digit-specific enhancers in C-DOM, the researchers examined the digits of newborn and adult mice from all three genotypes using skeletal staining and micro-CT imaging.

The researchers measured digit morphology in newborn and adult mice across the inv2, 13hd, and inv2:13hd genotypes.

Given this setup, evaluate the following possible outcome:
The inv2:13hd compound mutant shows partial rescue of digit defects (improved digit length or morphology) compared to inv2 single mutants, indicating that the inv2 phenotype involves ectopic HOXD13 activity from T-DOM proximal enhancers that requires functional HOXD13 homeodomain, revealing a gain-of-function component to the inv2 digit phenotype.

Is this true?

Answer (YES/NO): NO